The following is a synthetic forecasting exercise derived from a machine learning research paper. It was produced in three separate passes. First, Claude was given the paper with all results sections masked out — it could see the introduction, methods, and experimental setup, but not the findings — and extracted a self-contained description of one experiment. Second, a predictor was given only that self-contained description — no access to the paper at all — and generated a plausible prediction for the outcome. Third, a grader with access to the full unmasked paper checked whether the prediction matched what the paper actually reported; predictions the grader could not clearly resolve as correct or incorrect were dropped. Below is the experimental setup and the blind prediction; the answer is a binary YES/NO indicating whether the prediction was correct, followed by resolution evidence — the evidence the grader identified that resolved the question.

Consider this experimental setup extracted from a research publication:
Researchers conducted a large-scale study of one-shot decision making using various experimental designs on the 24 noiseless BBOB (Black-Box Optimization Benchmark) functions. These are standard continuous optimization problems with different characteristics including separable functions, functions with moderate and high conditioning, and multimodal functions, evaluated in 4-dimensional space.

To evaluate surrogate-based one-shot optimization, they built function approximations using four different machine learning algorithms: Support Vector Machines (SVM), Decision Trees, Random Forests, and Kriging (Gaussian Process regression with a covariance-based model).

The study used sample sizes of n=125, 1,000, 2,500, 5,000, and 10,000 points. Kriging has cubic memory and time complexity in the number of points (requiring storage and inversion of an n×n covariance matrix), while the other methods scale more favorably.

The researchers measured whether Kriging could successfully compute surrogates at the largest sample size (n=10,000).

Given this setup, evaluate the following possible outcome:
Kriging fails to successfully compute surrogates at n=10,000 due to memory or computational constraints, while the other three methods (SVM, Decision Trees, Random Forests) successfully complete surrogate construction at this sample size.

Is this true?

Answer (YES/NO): YES